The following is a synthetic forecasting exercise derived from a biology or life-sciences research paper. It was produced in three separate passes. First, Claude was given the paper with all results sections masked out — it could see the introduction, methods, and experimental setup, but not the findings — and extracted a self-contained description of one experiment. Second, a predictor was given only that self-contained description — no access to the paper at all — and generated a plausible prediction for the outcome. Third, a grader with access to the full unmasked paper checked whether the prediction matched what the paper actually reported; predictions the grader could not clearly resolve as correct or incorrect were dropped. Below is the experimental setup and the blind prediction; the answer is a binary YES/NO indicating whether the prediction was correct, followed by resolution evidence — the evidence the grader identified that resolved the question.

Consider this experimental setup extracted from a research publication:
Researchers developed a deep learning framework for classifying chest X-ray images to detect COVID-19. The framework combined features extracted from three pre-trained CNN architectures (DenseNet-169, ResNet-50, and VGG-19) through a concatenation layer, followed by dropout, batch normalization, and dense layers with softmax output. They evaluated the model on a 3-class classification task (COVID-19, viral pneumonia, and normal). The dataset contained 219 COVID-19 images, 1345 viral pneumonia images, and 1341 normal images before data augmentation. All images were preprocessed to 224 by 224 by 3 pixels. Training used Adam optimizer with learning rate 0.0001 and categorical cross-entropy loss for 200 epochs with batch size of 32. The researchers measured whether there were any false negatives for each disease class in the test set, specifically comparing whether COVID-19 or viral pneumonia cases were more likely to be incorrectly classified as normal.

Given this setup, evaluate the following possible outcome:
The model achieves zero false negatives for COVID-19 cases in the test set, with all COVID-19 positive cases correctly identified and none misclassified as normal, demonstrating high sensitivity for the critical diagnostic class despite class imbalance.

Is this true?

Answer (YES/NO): YES